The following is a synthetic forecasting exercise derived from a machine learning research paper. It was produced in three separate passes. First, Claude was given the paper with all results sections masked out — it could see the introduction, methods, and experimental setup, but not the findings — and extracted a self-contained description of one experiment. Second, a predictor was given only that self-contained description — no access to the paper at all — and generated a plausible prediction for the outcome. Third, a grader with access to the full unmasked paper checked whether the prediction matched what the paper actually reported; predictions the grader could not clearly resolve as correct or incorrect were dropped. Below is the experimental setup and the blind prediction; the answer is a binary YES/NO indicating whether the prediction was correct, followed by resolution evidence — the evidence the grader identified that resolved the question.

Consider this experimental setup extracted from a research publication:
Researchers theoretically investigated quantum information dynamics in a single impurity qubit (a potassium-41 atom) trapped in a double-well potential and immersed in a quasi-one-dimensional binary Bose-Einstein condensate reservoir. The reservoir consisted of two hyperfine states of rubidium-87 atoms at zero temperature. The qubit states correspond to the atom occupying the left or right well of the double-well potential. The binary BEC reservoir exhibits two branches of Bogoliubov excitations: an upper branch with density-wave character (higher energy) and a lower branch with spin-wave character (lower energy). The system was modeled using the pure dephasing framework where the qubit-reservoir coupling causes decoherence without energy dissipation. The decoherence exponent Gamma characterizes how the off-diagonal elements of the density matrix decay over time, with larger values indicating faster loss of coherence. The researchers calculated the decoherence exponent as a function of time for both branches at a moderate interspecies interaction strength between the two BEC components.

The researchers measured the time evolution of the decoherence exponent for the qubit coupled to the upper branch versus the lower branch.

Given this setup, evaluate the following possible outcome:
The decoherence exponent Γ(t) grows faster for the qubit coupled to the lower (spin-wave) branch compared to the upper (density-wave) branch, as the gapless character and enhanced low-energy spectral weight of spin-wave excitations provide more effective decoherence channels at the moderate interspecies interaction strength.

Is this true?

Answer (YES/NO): YES